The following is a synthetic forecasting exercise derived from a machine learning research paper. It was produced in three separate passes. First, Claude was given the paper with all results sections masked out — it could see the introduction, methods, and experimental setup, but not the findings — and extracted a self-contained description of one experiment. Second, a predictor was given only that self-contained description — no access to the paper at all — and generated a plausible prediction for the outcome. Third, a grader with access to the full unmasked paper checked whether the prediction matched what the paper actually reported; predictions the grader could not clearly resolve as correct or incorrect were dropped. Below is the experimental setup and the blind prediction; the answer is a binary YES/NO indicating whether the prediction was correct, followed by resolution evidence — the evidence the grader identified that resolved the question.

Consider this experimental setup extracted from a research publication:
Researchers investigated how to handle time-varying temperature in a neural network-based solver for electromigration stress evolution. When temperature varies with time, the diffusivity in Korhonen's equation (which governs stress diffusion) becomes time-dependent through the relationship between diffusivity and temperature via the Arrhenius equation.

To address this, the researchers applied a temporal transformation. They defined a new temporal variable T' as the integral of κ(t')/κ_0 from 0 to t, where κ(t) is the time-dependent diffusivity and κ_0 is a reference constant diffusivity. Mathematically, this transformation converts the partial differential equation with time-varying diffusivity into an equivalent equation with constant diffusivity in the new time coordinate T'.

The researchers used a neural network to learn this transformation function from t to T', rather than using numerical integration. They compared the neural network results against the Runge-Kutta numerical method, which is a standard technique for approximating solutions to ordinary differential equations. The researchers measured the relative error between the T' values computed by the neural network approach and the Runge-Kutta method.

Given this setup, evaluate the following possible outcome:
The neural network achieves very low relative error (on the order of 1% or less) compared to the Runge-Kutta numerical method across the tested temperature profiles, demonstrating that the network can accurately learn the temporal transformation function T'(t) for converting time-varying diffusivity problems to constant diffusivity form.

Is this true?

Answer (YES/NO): YES